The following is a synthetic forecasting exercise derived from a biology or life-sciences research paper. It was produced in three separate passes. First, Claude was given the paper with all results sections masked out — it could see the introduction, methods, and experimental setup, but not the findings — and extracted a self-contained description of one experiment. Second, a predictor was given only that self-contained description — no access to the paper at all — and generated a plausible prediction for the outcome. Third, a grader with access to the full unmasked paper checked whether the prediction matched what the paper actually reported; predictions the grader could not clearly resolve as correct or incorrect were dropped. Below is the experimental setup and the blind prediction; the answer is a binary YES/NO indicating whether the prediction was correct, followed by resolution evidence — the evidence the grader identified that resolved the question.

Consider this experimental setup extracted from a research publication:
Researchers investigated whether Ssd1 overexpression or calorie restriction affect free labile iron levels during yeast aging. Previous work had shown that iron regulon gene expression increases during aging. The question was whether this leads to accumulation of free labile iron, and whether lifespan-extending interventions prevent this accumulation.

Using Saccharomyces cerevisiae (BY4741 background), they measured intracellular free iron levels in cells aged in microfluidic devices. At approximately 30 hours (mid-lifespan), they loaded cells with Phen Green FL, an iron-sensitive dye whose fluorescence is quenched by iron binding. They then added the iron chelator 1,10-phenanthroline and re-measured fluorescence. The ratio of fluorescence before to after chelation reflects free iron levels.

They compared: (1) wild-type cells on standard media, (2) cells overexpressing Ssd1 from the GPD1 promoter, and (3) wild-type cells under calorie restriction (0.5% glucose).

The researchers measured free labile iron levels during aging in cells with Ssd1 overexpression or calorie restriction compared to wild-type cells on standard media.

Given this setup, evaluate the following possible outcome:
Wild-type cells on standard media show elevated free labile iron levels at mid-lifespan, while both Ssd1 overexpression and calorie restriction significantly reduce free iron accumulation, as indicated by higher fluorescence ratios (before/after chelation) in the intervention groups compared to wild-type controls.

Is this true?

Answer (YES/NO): YES